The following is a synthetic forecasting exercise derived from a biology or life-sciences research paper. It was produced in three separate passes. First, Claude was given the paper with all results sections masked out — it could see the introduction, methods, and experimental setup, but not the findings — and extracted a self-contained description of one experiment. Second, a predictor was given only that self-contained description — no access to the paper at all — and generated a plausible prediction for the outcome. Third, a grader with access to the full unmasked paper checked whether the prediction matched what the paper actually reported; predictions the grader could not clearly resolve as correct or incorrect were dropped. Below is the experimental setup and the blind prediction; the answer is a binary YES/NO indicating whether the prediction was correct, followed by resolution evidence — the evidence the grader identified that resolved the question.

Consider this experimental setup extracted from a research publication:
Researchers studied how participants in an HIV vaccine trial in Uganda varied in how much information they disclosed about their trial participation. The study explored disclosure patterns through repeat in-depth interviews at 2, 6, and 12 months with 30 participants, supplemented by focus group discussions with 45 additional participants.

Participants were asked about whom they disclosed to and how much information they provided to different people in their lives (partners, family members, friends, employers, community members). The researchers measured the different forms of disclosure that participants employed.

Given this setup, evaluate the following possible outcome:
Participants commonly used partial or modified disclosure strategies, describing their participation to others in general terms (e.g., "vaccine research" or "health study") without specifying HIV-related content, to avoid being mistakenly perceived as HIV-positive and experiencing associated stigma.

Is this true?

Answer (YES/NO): NO